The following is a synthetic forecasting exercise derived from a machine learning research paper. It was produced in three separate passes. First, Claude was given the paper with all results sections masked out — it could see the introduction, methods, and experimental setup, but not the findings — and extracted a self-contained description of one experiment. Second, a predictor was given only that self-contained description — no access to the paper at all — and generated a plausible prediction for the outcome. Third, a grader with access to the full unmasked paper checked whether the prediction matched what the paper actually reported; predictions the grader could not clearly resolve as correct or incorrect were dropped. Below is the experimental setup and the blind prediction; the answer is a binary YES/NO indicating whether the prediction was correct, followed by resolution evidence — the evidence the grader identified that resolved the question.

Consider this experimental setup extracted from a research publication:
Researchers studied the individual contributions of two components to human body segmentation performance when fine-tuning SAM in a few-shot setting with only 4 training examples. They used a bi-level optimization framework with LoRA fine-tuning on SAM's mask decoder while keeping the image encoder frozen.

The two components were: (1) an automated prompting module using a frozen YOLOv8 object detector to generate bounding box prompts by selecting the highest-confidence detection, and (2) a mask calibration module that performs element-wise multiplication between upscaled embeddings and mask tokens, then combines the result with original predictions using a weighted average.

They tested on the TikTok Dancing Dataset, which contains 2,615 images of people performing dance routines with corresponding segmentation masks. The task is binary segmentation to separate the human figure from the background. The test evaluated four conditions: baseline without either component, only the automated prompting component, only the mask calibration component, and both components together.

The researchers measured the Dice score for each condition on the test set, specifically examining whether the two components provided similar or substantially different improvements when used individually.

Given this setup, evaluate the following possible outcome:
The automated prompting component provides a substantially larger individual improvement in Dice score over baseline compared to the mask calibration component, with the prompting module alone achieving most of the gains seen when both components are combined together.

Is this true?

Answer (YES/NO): NO